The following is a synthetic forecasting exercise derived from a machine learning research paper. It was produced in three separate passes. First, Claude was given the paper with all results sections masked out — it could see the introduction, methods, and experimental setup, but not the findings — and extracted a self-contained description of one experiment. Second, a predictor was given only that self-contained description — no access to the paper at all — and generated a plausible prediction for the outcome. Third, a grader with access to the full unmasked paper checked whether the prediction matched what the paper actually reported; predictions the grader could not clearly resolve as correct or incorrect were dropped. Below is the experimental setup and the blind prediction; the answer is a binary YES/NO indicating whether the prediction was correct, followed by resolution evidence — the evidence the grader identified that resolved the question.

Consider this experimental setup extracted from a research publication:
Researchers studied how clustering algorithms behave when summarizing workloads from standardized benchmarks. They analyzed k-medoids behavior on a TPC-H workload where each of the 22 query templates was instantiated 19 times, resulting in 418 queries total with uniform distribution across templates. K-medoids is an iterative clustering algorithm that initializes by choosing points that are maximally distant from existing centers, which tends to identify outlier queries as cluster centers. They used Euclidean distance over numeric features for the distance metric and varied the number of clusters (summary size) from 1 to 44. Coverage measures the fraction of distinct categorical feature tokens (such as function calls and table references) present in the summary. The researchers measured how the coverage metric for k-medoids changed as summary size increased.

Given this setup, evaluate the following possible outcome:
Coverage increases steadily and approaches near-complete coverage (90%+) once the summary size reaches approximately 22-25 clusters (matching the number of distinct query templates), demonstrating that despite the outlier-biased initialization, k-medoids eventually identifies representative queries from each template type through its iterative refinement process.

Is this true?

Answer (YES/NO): NO